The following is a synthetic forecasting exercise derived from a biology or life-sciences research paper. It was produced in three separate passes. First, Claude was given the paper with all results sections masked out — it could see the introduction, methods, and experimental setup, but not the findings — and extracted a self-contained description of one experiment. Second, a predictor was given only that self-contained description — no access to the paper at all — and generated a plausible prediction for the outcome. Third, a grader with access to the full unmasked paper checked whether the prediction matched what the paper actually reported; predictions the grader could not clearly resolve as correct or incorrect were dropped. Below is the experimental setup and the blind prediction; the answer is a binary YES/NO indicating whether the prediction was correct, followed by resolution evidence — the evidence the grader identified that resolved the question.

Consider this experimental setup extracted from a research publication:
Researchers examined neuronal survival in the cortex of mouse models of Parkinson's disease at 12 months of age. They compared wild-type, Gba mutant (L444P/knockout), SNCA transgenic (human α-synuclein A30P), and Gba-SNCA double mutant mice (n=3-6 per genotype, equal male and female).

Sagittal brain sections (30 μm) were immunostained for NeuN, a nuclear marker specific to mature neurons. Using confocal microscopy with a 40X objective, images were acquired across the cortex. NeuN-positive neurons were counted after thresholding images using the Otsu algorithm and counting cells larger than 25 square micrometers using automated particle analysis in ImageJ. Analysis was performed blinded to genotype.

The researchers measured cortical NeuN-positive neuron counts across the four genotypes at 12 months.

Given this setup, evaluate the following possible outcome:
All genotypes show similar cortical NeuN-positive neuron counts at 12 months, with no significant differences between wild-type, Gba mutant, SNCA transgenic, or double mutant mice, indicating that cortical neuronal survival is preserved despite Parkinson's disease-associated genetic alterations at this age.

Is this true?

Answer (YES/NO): YES